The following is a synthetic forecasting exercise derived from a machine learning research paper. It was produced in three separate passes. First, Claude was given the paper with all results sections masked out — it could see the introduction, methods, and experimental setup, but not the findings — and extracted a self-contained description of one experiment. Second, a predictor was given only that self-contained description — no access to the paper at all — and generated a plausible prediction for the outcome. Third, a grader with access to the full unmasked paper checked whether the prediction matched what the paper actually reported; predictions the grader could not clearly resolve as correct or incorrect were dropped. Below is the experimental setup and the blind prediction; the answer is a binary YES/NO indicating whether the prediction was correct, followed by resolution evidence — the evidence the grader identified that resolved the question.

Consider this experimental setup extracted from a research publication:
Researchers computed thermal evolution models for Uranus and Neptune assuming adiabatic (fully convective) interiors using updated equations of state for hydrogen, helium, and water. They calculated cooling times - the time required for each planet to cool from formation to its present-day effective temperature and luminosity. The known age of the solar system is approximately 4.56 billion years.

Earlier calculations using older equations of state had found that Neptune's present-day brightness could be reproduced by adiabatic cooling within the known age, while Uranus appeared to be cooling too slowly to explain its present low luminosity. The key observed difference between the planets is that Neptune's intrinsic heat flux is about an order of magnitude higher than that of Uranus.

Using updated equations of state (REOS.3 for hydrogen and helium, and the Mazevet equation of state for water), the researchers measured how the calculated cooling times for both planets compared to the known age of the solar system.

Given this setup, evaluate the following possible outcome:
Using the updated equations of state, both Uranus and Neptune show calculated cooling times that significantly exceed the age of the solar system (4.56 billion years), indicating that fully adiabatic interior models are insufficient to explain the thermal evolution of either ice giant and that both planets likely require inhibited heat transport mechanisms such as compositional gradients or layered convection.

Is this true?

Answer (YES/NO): NO